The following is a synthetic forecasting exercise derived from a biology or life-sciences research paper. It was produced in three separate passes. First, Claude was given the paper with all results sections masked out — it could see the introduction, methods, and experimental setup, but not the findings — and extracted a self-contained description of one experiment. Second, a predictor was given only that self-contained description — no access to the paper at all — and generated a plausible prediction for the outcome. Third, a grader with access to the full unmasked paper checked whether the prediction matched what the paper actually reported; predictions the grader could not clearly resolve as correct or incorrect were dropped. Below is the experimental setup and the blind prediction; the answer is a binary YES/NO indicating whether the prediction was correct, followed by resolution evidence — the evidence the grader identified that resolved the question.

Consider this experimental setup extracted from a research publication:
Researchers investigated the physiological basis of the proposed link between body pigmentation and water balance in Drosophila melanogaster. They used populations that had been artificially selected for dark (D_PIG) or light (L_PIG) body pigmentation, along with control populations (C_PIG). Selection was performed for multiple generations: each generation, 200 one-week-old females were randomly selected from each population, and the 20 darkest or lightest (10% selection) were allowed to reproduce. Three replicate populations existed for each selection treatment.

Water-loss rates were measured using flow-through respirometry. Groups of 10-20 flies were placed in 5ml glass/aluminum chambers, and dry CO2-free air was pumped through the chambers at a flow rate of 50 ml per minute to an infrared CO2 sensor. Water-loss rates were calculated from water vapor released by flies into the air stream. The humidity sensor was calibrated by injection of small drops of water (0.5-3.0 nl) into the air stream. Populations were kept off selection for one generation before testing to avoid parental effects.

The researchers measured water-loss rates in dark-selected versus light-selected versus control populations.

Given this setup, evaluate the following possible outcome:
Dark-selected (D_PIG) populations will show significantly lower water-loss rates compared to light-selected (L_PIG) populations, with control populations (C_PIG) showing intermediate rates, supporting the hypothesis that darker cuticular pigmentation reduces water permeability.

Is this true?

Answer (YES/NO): NO